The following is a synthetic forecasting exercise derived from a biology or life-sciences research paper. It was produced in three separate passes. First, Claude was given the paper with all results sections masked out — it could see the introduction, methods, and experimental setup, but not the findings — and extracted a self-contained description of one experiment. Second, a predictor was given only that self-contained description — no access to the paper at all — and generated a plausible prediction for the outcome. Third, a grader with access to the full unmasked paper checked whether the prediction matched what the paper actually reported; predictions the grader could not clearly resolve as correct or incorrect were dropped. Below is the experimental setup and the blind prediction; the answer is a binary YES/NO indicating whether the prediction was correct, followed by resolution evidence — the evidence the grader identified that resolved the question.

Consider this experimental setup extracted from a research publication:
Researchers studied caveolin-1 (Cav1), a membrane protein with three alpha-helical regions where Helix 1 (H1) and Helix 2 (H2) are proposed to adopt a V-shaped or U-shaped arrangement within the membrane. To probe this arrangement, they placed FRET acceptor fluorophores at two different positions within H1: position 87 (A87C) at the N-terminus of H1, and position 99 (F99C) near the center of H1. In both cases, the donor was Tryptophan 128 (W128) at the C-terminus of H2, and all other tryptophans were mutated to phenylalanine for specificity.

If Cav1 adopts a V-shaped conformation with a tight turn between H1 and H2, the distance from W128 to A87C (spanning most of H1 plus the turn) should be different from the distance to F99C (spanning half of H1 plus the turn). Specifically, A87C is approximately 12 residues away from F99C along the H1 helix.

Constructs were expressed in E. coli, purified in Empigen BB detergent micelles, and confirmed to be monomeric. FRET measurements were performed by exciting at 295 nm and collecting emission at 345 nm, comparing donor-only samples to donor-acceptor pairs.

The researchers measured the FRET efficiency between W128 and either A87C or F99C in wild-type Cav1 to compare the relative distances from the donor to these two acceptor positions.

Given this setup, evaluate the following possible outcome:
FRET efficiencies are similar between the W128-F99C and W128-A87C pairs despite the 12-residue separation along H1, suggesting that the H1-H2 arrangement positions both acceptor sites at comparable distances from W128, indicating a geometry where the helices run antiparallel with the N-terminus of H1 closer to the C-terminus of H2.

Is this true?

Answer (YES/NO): NO